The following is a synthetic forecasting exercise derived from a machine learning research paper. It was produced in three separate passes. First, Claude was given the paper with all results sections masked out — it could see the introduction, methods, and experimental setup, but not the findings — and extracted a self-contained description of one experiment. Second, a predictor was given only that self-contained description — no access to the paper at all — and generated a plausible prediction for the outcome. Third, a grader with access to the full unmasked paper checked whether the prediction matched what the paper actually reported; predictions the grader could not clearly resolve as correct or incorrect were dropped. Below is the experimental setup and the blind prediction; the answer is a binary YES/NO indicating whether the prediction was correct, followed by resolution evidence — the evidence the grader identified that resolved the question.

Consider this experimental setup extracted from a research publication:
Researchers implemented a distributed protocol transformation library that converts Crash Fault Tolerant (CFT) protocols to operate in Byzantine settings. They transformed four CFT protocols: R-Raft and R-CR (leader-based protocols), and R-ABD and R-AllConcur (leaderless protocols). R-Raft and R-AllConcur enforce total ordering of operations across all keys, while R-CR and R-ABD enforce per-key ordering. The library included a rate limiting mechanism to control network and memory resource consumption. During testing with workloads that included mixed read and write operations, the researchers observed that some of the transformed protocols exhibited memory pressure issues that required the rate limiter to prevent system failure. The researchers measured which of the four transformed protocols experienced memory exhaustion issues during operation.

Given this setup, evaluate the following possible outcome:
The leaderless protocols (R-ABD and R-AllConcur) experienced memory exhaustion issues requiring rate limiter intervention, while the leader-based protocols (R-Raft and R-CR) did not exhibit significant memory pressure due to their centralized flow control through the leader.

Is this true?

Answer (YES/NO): NO